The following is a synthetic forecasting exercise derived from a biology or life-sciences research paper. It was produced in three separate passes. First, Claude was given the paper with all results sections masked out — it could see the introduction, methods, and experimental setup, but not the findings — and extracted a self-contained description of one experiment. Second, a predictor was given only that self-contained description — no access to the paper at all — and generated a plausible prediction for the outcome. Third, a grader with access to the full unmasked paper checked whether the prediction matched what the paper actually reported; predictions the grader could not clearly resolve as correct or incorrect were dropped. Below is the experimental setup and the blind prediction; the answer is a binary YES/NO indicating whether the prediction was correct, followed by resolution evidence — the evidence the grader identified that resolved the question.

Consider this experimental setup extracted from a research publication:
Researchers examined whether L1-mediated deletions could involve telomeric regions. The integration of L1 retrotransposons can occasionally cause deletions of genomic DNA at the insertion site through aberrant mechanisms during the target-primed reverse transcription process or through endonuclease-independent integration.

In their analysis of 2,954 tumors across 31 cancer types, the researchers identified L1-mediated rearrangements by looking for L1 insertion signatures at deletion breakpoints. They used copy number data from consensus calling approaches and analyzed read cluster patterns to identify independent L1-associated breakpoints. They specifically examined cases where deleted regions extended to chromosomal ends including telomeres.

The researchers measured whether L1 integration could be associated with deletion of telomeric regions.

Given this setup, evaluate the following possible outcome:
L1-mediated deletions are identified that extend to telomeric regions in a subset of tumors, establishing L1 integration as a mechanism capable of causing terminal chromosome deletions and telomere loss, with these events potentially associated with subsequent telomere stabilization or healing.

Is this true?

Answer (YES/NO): NO